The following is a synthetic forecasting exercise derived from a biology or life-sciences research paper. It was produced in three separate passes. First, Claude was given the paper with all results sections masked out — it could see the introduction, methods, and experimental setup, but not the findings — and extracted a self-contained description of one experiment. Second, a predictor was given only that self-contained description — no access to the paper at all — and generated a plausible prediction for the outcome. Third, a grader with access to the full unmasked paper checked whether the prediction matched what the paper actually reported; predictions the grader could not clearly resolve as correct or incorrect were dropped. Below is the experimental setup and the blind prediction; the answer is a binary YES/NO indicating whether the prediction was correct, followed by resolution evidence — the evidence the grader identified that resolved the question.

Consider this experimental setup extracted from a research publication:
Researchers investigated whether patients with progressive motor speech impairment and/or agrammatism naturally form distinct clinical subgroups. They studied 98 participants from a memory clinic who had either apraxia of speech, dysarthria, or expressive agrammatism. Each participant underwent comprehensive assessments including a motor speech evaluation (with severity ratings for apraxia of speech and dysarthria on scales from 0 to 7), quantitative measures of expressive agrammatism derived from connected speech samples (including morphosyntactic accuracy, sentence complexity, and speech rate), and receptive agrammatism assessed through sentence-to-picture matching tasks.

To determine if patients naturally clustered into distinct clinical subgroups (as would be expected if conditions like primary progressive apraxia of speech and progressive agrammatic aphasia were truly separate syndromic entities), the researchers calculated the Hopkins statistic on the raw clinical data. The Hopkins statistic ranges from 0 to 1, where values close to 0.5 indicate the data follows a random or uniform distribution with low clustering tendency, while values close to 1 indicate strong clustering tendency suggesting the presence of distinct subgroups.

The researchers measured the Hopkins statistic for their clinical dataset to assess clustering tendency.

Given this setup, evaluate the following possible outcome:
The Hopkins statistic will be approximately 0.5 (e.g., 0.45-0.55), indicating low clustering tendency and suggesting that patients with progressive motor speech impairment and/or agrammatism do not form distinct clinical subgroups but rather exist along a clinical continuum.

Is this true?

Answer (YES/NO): YES